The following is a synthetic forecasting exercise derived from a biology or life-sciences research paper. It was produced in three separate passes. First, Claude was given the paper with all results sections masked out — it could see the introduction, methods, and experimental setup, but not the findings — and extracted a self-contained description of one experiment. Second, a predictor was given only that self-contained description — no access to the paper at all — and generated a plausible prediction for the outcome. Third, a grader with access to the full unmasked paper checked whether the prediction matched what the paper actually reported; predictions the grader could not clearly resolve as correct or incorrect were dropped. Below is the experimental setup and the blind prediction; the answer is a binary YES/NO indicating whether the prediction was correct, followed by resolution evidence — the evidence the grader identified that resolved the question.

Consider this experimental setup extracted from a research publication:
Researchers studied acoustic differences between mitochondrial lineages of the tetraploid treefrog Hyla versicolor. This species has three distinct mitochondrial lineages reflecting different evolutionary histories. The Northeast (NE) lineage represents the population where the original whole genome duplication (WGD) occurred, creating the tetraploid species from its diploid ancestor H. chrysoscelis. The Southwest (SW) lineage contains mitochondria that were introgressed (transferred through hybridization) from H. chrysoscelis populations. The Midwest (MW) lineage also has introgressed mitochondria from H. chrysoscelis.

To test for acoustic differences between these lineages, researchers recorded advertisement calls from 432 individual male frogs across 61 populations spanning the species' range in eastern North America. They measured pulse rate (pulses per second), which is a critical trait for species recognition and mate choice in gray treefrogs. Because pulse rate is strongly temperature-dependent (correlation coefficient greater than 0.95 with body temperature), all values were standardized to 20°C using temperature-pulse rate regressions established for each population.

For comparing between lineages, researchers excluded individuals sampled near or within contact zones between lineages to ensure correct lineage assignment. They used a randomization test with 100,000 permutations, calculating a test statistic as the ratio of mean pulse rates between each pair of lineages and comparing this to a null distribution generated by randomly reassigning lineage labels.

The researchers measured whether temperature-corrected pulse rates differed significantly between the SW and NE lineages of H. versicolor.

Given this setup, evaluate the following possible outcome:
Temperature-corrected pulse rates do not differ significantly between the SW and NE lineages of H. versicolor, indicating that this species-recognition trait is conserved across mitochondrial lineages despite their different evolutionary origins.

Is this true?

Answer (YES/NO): NO